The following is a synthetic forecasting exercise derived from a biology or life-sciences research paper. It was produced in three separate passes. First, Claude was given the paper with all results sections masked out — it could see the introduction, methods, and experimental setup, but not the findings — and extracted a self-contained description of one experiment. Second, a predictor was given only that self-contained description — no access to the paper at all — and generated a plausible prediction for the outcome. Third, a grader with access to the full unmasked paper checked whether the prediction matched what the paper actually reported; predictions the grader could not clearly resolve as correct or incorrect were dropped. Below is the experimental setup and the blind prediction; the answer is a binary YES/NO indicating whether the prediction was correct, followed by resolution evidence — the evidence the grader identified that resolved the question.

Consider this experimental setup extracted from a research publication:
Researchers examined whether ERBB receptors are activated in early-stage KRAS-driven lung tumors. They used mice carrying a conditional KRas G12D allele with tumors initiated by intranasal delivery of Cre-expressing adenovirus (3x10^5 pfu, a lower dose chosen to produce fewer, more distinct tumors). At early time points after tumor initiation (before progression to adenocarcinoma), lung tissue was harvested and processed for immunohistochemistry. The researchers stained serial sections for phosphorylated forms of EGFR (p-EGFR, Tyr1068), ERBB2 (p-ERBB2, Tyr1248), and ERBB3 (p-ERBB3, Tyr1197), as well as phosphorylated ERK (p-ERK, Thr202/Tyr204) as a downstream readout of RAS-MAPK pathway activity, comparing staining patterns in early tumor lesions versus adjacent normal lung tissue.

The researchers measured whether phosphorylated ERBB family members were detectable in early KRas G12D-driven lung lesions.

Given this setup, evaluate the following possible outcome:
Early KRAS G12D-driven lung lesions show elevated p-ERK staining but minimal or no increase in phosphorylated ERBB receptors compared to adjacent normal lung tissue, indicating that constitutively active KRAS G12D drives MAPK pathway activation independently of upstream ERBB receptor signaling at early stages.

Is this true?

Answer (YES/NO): NO